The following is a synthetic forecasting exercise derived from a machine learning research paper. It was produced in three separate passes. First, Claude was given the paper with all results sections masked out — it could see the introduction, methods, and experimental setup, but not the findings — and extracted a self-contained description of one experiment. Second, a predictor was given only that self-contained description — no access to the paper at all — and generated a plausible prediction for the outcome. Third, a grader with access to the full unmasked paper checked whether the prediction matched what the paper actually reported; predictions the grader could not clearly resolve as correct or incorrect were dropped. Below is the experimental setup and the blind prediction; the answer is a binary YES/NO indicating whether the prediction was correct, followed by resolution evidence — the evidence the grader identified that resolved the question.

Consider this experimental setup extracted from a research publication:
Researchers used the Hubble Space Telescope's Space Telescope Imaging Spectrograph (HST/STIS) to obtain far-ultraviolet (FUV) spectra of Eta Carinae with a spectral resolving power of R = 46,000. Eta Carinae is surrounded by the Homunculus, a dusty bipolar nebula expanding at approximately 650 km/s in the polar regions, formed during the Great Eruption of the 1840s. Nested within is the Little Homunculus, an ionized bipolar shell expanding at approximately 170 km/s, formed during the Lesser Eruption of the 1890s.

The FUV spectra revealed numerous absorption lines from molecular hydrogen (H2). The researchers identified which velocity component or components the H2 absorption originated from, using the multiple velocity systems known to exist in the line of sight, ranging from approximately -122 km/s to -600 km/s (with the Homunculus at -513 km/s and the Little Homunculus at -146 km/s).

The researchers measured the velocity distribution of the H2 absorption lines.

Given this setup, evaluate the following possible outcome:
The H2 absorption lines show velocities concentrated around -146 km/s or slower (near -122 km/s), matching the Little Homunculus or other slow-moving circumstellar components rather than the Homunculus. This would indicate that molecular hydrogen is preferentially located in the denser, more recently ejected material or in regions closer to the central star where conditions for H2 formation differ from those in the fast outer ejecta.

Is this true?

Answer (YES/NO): NO